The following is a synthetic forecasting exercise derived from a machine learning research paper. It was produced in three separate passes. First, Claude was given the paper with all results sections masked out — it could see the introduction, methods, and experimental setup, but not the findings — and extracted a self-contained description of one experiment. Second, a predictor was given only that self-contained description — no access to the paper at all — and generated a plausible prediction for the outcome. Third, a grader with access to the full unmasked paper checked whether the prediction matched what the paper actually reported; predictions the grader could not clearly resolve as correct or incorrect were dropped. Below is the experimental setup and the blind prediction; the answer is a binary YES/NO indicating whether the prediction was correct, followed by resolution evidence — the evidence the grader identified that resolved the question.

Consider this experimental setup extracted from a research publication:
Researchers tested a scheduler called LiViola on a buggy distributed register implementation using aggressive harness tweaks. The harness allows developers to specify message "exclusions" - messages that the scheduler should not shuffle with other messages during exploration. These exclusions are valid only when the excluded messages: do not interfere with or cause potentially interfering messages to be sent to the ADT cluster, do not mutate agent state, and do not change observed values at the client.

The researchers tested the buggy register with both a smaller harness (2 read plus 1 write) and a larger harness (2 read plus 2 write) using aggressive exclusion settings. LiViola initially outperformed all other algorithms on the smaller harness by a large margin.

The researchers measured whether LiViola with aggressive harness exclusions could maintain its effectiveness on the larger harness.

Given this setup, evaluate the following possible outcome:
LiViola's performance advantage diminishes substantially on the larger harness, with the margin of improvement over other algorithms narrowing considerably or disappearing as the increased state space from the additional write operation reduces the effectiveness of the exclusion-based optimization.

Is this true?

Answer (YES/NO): NO